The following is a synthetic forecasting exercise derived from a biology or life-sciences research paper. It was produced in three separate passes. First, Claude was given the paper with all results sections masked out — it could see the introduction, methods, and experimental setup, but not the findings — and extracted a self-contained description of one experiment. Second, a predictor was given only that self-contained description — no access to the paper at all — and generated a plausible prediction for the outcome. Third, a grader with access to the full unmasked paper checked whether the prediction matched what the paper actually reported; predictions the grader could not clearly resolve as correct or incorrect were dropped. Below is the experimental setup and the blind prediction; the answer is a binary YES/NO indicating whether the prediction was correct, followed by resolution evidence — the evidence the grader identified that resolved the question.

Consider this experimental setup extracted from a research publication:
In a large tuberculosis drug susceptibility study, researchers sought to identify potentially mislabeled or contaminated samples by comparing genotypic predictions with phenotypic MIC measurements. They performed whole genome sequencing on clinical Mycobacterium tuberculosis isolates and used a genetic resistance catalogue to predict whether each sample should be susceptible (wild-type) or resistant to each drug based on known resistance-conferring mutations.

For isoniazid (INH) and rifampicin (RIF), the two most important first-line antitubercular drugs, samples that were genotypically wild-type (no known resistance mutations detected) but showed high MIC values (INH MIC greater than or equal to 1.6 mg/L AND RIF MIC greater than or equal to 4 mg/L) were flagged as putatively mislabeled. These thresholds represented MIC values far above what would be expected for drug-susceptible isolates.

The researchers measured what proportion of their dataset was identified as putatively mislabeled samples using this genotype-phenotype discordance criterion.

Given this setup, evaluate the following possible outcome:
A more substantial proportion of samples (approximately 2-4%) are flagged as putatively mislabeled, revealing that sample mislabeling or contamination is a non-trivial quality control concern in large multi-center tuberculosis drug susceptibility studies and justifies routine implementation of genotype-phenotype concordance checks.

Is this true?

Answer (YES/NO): NO